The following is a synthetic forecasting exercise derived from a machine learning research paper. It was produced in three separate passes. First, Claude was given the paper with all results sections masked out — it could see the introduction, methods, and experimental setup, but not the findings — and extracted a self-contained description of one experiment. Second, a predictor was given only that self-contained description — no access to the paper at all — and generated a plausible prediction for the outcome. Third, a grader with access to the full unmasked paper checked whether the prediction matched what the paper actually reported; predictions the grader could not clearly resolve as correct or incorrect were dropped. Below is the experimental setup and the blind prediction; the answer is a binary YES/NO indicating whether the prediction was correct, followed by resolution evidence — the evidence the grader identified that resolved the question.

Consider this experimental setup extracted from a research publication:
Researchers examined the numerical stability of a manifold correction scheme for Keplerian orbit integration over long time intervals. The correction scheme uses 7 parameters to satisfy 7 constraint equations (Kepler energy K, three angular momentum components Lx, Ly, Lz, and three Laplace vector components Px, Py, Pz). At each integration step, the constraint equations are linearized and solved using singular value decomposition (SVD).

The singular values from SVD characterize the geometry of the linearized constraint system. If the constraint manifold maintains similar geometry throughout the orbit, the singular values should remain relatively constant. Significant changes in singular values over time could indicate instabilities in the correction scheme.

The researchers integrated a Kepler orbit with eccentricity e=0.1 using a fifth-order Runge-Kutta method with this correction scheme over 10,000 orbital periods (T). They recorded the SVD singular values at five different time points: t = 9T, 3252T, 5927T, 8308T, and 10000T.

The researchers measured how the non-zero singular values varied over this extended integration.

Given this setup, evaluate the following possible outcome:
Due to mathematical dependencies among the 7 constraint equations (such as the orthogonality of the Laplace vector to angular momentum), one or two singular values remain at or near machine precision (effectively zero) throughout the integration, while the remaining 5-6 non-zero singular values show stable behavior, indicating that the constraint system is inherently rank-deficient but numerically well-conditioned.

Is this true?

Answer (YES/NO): YES